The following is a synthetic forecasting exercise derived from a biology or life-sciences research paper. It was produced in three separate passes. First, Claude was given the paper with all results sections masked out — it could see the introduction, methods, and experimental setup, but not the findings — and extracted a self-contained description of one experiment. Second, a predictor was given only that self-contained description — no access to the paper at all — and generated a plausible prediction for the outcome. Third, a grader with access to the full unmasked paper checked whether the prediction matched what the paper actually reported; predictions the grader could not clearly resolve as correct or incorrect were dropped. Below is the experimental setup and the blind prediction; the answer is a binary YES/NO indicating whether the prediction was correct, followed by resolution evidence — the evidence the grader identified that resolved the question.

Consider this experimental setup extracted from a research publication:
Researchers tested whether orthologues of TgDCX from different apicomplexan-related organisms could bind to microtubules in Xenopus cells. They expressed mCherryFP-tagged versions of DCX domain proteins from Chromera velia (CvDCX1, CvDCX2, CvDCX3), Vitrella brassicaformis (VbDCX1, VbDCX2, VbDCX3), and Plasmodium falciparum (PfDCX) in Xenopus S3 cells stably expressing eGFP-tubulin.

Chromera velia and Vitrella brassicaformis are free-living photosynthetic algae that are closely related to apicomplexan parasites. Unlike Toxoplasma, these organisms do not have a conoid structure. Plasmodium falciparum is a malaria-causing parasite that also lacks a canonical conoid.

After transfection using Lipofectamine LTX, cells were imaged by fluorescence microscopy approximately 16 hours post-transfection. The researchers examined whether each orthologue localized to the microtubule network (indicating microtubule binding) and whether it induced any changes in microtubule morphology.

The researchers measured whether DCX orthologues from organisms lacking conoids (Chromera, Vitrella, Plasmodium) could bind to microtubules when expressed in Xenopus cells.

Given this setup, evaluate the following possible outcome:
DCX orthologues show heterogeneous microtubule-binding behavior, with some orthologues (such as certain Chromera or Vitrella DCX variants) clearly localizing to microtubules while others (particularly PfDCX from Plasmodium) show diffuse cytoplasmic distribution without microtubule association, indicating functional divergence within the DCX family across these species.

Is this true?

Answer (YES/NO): NO